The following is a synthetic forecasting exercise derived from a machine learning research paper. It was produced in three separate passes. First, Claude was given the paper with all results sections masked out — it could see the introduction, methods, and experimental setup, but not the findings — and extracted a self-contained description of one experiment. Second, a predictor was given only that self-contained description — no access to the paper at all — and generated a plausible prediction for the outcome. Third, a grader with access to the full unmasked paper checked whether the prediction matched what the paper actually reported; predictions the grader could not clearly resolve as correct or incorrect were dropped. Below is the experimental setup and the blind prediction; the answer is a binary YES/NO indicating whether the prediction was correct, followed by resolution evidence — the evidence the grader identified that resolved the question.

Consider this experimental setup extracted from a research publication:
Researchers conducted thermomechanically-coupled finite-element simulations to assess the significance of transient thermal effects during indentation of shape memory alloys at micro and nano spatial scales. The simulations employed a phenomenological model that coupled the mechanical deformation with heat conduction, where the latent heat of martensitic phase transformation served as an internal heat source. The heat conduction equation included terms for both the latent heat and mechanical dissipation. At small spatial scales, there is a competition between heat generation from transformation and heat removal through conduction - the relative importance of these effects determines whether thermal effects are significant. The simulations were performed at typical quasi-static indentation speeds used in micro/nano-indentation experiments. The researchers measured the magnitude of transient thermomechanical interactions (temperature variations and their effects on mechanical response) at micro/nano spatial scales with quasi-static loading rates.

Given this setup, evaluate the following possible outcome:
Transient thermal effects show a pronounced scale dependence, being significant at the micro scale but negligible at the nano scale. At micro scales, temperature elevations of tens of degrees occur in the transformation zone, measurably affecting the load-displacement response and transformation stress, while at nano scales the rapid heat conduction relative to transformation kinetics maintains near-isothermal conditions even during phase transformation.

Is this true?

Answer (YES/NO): NO